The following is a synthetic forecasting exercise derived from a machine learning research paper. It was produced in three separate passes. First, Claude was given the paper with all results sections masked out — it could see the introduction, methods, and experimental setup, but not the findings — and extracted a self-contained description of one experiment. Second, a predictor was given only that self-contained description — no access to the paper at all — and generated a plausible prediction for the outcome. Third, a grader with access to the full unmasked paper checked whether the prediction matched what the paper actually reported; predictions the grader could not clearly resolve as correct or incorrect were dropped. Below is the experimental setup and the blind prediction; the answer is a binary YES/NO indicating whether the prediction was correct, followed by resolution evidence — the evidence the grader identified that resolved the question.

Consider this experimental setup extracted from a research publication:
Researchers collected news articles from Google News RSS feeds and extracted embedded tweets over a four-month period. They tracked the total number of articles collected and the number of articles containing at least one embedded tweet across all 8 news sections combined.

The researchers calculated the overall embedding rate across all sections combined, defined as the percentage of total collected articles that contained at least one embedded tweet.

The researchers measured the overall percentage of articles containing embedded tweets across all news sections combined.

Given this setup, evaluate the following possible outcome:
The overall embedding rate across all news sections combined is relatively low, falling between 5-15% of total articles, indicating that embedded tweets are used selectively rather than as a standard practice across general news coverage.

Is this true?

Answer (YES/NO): YES